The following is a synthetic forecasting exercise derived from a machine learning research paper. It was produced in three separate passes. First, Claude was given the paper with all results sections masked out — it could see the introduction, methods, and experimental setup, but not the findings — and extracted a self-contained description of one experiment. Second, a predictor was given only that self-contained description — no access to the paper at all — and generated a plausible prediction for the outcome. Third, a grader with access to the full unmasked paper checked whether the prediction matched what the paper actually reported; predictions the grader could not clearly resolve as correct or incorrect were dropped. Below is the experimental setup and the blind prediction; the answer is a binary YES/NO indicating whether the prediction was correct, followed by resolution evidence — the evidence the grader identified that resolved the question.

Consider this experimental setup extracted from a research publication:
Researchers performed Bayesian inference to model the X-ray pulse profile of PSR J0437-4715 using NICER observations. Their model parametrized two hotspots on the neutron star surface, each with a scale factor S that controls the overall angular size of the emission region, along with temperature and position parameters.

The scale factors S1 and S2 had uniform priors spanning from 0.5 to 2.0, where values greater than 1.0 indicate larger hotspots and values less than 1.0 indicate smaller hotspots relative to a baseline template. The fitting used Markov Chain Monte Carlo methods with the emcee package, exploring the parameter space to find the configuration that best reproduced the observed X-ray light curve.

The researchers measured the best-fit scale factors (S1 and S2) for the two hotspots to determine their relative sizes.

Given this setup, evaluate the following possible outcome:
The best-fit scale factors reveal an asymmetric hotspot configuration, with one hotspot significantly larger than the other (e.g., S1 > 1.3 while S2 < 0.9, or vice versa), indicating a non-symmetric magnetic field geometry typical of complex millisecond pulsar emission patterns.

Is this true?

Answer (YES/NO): NO